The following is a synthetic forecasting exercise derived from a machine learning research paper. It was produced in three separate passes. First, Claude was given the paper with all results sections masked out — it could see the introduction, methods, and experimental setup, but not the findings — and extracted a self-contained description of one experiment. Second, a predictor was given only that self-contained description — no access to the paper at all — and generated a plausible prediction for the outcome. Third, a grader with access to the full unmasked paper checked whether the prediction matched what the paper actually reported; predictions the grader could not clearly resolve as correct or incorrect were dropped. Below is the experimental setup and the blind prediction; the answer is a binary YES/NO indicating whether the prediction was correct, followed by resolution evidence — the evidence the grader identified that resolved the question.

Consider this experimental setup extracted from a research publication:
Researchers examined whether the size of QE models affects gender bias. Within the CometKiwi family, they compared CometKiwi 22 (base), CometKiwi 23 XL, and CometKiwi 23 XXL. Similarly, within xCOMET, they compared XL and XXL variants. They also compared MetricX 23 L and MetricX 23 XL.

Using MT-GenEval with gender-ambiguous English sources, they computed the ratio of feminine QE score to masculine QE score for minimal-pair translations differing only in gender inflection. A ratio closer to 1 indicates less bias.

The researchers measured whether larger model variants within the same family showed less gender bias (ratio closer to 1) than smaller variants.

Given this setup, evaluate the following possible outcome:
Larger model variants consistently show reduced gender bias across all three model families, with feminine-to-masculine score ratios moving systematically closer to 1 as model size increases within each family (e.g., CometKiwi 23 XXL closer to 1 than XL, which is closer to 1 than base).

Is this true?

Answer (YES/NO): NO